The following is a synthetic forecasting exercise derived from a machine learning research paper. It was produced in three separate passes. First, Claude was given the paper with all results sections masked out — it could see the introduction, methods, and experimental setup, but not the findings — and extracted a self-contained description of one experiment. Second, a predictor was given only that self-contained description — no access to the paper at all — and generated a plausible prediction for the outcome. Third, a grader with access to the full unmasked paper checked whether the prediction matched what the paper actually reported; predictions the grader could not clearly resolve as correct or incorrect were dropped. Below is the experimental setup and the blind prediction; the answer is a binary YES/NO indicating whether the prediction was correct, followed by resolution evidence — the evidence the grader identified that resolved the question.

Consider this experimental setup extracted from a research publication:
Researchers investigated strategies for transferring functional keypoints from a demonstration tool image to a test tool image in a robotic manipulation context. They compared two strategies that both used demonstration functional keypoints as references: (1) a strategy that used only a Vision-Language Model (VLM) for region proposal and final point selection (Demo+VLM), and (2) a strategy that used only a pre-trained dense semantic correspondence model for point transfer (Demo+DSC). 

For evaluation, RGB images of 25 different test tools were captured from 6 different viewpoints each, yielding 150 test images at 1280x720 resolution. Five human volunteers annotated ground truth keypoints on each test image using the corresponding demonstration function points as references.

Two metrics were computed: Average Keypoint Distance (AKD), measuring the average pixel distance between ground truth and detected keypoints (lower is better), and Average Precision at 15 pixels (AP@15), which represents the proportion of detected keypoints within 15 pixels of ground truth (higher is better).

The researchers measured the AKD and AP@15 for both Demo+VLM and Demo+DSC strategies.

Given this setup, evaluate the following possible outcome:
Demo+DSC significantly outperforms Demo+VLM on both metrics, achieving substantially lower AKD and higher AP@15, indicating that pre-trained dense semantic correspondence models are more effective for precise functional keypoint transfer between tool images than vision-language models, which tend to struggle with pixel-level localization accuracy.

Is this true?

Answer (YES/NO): NO